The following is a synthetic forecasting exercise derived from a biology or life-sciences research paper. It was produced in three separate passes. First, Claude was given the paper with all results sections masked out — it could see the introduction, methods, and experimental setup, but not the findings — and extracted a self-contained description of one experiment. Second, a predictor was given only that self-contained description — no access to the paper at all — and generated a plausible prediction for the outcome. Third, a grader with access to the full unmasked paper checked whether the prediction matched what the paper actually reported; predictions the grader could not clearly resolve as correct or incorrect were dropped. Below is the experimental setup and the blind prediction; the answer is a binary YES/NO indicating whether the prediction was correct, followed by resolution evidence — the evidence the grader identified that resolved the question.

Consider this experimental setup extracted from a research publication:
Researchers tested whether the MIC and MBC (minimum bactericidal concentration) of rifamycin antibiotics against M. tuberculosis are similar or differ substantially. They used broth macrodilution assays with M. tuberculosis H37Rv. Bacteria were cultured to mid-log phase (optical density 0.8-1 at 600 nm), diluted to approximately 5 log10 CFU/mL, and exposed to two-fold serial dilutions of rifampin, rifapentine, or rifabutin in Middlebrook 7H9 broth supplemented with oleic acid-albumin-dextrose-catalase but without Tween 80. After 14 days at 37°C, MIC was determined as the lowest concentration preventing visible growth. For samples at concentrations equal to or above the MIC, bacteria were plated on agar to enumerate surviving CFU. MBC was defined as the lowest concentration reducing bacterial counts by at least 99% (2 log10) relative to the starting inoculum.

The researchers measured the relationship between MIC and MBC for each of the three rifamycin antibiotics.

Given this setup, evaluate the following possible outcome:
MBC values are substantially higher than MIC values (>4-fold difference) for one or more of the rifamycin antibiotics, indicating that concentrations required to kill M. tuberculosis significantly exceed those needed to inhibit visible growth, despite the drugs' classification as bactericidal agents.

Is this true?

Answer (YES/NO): NO